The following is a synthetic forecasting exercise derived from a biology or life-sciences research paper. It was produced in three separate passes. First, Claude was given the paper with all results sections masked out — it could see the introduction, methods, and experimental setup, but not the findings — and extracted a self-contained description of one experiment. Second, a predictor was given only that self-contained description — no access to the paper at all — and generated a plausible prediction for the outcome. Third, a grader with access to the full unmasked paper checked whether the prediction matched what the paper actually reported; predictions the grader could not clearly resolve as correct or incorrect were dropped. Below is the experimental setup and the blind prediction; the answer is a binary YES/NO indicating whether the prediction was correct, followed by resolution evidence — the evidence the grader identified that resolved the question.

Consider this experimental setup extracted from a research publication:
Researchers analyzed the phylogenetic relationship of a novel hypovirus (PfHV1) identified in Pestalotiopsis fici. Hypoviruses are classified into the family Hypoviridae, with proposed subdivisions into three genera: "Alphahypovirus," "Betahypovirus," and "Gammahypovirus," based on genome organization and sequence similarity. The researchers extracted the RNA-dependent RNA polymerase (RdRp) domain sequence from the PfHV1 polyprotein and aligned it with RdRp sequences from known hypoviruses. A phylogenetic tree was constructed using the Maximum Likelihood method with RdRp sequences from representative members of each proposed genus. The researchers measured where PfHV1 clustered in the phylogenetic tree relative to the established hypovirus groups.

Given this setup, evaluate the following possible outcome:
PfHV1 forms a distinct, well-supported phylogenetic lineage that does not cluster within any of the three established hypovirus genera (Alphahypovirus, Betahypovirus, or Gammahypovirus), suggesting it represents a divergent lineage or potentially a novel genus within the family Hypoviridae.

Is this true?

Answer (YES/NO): NO